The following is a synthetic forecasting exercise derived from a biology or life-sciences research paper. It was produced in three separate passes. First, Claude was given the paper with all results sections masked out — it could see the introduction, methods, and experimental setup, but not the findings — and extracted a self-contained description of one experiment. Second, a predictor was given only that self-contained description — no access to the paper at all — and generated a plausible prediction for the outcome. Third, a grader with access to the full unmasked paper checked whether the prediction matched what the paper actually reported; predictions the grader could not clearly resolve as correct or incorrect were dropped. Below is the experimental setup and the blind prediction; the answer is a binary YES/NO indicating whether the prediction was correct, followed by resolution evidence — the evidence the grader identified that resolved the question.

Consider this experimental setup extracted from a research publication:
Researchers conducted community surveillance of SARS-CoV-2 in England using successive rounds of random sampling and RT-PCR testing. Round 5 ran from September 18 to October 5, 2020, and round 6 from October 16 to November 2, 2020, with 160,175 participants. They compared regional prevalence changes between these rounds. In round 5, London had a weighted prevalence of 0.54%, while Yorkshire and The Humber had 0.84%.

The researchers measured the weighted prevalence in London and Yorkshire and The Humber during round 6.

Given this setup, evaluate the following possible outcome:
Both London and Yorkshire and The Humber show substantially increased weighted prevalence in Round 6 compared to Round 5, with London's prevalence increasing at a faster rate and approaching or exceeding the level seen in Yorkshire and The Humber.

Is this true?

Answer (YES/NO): NO